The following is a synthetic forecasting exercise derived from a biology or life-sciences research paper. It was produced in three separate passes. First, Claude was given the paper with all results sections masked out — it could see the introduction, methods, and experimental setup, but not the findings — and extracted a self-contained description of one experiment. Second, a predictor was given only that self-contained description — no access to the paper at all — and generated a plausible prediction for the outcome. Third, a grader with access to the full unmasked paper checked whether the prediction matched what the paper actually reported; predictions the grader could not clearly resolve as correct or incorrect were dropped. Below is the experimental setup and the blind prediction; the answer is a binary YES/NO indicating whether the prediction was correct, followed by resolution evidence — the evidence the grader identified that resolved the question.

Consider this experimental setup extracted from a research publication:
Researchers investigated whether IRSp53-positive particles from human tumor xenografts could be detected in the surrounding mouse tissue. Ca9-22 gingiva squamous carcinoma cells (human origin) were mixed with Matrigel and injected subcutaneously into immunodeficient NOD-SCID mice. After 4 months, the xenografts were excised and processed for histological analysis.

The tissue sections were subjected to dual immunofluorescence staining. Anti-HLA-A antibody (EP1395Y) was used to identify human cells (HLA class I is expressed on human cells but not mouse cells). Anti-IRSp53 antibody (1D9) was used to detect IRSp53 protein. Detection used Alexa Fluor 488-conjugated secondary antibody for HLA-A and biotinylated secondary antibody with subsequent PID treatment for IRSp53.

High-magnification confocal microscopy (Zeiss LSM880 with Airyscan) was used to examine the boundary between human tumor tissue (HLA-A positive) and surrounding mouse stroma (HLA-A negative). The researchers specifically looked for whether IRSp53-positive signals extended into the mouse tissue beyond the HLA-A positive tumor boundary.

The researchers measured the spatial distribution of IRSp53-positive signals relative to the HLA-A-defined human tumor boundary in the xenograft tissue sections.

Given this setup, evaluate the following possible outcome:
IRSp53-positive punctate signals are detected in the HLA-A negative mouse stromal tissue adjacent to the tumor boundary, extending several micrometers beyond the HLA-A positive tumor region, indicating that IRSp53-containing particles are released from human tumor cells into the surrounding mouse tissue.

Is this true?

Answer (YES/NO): YES